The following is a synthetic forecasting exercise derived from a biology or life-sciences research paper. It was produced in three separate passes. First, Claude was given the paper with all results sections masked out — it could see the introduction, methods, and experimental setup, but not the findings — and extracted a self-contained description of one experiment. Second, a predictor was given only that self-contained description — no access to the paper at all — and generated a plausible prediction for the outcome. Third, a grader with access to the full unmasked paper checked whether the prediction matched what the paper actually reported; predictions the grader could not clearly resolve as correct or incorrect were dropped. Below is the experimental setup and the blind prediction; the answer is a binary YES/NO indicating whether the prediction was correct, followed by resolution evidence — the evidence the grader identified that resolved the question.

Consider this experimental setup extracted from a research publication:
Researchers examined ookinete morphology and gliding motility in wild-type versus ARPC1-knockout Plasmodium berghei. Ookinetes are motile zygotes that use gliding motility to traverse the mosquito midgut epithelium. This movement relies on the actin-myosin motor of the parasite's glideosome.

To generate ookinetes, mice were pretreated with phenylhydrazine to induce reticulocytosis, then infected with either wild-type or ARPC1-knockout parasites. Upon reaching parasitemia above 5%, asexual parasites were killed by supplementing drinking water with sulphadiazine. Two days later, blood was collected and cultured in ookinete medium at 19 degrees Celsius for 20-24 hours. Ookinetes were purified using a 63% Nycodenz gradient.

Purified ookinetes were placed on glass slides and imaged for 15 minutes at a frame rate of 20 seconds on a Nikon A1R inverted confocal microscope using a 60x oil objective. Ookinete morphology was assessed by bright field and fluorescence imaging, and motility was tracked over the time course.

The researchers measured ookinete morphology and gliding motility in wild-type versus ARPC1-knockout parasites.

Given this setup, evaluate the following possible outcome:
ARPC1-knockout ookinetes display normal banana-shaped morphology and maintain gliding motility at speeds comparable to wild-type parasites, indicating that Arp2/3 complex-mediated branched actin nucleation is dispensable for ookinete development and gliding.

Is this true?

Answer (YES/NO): YES